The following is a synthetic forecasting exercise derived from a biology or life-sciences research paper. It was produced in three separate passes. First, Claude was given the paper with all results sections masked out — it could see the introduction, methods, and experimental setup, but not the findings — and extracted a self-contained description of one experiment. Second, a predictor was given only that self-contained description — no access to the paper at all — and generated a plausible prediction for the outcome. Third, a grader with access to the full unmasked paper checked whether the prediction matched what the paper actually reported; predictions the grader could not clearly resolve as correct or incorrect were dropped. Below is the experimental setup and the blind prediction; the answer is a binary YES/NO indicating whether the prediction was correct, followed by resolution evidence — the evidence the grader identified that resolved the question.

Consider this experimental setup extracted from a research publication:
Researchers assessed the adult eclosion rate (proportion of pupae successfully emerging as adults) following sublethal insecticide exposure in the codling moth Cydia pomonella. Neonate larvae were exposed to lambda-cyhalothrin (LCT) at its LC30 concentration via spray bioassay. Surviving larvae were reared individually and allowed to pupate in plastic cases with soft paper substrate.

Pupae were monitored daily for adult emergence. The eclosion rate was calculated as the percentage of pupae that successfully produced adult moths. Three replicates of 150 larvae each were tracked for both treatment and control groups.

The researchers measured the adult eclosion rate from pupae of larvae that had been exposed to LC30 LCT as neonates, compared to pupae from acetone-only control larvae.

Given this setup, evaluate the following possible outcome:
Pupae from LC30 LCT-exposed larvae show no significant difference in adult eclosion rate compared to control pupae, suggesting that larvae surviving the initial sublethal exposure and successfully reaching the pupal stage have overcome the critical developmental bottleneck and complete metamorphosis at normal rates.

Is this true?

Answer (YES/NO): YES